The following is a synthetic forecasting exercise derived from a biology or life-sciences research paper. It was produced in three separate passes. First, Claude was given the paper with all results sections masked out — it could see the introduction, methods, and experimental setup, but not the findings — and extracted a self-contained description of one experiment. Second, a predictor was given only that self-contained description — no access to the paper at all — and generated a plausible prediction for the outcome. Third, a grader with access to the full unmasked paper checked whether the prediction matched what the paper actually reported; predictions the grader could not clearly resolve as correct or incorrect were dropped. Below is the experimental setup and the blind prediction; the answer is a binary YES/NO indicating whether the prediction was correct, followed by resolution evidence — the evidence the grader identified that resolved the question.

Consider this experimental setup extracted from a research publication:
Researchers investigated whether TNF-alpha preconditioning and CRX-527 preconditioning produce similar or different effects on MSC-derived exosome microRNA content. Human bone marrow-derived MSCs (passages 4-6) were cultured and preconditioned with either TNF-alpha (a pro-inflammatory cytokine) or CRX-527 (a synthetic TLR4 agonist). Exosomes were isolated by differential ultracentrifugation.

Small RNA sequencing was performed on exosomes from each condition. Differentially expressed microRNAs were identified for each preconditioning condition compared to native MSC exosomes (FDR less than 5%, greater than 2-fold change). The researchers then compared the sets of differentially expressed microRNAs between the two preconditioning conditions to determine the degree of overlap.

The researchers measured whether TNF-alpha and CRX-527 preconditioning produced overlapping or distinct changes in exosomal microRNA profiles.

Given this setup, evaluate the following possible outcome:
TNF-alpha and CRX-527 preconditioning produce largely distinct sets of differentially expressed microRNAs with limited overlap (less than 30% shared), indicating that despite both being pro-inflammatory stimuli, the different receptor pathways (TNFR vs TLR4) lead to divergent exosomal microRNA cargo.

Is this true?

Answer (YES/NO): YES